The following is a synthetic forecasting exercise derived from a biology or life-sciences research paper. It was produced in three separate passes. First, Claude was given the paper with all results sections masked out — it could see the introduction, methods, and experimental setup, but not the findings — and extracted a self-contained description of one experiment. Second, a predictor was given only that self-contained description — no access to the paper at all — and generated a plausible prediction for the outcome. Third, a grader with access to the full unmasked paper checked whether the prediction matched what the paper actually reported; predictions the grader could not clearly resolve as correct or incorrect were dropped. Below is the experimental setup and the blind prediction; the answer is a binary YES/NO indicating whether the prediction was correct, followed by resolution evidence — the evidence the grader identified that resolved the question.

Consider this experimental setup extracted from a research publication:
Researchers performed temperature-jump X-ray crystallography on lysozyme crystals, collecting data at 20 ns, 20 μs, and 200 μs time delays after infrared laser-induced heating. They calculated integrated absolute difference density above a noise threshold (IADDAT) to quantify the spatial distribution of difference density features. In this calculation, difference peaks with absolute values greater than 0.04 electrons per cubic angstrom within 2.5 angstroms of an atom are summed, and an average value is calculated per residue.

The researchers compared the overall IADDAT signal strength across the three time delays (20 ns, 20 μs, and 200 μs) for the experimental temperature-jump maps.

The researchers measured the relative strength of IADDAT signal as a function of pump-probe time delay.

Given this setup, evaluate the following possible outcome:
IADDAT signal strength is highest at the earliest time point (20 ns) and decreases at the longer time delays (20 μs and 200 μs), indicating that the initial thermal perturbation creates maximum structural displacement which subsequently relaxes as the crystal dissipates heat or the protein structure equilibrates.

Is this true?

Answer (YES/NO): NO